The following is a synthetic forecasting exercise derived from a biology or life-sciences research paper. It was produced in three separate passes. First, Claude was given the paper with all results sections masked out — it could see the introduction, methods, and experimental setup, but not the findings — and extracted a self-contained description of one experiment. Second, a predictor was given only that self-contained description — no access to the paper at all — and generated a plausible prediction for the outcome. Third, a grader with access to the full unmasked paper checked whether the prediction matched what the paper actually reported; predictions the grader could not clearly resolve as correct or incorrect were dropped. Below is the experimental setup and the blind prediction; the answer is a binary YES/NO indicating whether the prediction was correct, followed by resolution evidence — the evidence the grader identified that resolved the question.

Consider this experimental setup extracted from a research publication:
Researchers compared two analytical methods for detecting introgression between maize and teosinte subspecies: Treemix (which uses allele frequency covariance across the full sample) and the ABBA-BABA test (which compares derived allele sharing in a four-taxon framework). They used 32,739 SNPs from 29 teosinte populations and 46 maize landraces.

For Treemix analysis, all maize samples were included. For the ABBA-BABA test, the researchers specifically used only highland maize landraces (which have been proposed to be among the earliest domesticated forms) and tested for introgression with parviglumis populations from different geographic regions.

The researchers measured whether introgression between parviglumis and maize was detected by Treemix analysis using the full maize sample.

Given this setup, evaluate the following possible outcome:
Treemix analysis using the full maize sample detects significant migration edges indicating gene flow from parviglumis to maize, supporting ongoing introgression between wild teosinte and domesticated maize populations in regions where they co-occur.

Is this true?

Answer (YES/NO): NO